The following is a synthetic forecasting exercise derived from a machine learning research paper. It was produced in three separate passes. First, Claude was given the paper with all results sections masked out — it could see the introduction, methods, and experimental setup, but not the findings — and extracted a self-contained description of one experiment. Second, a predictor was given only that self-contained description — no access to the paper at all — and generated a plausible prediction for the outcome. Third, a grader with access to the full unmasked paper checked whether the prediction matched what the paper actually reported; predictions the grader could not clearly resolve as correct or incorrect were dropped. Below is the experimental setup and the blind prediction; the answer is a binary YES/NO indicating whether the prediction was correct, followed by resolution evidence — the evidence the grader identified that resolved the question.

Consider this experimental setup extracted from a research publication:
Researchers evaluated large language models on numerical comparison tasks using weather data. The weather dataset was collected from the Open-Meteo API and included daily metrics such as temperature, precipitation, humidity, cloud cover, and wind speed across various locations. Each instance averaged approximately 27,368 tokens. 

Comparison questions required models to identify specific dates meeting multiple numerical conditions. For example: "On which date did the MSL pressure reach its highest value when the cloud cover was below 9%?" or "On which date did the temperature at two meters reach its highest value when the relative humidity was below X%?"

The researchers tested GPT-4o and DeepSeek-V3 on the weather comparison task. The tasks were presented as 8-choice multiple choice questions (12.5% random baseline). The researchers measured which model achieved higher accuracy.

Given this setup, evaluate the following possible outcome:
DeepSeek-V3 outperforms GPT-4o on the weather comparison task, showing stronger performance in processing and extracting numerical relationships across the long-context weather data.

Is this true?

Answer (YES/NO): NO